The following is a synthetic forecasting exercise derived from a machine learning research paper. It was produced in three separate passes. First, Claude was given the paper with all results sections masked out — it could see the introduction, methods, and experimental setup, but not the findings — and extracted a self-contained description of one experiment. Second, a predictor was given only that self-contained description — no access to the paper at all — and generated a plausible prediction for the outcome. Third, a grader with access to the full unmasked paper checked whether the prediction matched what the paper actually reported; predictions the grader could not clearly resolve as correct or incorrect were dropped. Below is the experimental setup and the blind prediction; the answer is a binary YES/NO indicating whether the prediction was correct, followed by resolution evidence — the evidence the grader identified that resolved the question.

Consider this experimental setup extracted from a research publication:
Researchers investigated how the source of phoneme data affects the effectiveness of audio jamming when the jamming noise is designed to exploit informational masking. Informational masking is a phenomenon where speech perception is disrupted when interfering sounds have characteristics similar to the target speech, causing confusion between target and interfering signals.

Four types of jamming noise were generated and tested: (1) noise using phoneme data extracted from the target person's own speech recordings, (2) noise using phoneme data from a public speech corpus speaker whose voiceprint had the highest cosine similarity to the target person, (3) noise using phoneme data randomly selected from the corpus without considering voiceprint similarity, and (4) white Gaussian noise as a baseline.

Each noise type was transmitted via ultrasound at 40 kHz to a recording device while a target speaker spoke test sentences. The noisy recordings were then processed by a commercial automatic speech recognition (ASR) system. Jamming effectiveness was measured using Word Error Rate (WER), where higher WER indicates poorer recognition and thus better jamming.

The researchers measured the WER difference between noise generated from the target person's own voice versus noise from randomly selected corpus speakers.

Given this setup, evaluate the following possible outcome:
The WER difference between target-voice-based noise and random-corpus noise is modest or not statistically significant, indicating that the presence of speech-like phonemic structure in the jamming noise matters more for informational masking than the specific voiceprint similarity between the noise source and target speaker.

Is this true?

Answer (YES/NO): NO